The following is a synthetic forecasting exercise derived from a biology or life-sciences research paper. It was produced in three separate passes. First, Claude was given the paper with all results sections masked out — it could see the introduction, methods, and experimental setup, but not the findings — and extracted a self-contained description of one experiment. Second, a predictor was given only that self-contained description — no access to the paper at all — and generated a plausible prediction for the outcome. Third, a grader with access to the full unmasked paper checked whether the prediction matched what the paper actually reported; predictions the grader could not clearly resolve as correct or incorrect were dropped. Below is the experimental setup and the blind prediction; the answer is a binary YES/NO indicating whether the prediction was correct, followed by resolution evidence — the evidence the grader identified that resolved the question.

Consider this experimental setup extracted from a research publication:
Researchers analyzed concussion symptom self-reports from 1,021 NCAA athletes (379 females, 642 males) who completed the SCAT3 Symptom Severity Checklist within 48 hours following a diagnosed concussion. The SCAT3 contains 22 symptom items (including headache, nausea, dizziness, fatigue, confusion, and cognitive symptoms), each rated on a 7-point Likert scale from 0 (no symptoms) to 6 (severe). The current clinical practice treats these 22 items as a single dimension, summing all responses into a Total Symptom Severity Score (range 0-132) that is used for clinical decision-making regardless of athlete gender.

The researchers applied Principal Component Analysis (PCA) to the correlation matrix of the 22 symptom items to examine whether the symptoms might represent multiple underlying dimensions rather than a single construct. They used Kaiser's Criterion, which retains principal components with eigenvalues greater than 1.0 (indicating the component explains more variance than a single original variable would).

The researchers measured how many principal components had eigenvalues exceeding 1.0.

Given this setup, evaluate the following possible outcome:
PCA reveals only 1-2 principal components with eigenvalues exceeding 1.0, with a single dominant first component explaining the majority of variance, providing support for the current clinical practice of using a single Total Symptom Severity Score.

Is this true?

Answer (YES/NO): NO